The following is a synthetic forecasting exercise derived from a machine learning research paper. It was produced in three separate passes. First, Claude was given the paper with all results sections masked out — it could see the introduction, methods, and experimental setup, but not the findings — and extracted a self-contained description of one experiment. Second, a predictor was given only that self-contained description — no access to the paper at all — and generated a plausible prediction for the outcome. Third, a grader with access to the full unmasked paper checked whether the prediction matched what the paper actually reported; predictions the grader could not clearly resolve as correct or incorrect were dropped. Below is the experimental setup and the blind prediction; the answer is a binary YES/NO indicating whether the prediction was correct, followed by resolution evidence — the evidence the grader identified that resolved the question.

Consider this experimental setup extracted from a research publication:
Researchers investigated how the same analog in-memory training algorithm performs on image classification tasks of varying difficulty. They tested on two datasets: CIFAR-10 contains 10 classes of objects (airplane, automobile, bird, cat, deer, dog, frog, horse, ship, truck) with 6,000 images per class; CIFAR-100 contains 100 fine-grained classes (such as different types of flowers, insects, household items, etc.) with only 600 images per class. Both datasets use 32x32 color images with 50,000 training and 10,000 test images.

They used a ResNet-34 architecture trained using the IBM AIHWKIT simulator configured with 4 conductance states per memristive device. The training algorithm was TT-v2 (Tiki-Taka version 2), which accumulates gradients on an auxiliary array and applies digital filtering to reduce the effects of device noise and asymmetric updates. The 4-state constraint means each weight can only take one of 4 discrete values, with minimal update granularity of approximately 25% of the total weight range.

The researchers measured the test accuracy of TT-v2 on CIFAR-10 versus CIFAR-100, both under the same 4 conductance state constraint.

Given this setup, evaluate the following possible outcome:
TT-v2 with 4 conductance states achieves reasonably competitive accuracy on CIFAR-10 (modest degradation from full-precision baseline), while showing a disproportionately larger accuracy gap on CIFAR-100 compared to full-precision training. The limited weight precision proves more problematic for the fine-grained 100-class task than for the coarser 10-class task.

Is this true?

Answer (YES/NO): YES